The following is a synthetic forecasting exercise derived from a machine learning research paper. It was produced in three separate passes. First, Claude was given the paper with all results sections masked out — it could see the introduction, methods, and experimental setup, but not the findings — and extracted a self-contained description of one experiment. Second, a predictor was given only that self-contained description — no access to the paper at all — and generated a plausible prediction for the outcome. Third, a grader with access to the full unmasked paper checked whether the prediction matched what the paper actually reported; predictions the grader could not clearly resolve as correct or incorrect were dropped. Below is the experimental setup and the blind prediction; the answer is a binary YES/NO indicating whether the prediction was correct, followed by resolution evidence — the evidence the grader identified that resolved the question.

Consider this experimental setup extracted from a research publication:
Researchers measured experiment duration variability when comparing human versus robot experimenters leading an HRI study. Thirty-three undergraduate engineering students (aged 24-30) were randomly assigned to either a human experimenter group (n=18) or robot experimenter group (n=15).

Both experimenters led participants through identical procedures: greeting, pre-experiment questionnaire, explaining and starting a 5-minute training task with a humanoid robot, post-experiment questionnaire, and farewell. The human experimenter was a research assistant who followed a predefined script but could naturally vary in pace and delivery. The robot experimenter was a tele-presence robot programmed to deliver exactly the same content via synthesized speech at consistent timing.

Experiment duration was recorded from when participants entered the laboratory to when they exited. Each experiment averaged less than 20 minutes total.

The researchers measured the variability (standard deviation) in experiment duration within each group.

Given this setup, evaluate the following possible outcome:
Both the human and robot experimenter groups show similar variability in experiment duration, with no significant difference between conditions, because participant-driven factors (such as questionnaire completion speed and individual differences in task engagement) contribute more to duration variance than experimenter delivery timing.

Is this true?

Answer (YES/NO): NO